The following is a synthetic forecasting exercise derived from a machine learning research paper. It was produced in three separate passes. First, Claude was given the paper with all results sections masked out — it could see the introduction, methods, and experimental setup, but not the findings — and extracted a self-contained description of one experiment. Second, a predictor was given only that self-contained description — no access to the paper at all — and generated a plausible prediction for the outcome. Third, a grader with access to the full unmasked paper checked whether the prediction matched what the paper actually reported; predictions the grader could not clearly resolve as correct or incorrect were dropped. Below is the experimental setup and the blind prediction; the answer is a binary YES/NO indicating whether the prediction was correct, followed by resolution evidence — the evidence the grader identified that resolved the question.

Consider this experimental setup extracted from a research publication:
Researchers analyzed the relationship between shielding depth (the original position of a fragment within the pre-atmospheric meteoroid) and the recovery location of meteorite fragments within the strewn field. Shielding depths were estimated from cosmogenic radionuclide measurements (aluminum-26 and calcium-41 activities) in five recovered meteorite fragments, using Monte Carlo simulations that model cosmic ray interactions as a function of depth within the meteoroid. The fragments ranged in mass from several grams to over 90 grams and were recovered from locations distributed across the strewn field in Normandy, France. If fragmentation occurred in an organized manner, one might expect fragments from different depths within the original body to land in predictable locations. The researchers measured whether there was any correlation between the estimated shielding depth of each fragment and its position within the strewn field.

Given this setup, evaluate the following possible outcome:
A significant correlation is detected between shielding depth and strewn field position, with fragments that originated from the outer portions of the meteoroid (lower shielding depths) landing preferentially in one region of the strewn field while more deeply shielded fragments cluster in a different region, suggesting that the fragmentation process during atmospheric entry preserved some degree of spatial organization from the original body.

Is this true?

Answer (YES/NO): NO